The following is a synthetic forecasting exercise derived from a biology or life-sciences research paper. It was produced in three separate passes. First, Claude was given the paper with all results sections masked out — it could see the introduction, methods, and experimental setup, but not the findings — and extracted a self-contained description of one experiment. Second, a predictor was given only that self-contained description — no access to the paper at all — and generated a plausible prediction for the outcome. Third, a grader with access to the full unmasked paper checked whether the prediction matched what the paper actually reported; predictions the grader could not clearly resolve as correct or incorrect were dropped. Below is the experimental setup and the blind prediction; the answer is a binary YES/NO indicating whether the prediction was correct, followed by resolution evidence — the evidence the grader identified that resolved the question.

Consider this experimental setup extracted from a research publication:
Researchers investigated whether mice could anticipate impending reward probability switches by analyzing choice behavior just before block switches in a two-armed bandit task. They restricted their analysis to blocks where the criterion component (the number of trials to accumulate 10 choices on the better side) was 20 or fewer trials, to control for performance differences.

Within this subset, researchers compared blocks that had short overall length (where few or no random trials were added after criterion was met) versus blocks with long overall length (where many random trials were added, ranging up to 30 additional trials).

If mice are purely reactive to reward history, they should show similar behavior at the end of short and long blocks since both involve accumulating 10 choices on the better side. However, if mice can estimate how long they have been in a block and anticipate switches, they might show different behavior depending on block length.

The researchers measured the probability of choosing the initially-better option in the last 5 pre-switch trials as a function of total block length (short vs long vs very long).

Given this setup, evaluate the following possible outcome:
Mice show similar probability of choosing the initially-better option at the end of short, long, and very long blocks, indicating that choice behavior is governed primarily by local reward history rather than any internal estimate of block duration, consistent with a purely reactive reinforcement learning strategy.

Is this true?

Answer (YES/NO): NO